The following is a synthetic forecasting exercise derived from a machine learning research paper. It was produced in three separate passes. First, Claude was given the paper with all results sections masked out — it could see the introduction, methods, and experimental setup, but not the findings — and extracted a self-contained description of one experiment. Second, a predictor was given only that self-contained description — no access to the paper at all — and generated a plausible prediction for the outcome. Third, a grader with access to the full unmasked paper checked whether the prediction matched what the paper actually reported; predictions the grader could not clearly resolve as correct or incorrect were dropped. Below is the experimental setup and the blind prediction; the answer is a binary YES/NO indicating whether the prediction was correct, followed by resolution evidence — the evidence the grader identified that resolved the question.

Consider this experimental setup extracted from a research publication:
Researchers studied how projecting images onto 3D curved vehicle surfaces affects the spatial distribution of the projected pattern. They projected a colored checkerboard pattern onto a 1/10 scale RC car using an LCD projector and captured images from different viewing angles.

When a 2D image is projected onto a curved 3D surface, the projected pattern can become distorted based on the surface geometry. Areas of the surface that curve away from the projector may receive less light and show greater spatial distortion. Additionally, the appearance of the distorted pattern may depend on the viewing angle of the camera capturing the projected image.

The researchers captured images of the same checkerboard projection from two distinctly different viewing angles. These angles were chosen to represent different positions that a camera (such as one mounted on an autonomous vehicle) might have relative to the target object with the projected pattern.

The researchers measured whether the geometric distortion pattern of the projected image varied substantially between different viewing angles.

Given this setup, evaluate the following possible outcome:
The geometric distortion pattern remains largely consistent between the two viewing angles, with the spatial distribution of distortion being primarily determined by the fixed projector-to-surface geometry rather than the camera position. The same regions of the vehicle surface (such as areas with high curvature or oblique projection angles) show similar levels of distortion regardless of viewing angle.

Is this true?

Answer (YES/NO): NO